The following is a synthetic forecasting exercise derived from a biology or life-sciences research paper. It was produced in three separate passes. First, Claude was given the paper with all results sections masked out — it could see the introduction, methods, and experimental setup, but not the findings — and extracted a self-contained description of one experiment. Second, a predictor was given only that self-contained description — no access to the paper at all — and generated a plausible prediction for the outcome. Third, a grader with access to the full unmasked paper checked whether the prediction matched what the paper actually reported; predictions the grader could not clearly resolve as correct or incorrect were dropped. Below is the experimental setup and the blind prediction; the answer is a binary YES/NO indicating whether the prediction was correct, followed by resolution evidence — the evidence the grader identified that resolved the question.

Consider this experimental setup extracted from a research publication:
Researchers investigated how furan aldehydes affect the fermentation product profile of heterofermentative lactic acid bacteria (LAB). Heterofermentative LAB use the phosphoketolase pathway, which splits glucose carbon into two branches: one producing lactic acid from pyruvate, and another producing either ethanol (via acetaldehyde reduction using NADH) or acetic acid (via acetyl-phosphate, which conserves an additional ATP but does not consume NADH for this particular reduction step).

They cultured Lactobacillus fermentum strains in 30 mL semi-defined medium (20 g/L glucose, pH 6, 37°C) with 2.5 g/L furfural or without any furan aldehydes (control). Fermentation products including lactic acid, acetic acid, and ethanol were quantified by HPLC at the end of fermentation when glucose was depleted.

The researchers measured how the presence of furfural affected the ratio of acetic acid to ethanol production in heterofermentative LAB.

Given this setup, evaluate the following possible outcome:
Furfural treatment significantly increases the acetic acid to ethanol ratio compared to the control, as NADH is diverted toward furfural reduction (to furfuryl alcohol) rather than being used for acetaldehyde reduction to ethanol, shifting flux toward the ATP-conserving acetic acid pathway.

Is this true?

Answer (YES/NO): YES